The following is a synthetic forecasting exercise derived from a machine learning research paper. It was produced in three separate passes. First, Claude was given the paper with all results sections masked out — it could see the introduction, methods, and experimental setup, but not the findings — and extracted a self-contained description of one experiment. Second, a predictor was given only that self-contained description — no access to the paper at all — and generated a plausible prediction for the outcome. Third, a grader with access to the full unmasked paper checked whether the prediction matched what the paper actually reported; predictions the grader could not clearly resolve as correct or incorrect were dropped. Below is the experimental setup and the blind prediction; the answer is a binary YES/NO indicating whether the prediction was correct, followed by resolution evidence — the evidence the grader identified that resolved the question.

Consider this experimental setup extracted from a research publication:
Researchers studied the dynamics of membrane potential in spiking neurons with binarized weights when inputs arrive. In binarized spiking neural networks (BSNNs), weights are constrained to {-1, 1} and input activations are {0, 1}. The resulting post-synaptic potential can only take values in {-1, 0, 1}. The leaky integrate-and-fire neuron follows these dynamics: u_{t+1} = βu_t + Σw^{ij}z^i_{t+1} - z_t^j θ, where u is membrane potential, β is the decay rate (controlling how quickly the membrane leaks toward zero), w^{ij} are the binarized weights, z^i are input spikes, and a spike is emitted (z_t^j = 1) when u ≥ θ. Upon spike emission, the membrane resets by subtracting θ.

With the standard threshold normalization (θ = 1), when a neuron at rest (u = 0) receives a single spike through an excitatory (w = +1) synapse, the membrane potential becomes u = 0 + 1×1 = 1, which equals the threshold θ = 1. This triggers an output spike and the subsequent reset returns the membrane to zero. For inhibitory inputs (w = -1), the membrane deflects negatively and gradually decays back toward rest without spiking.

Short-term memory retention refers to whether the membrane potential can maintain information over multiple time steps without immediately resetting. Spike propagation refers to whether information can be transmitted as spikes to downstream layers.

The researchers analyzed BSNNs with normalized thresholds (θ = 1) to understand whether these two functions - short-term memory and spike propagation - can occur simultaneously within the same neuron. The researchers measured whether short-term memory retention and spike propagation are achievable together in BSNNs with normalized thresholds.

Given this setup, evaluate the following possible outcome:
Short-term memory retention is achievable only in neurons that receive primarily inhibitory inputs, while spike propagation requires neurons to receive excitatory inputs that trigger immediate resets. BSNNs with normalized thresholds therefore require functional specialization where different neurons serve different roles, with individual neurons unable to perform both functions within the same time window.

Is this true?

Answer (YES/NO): NO